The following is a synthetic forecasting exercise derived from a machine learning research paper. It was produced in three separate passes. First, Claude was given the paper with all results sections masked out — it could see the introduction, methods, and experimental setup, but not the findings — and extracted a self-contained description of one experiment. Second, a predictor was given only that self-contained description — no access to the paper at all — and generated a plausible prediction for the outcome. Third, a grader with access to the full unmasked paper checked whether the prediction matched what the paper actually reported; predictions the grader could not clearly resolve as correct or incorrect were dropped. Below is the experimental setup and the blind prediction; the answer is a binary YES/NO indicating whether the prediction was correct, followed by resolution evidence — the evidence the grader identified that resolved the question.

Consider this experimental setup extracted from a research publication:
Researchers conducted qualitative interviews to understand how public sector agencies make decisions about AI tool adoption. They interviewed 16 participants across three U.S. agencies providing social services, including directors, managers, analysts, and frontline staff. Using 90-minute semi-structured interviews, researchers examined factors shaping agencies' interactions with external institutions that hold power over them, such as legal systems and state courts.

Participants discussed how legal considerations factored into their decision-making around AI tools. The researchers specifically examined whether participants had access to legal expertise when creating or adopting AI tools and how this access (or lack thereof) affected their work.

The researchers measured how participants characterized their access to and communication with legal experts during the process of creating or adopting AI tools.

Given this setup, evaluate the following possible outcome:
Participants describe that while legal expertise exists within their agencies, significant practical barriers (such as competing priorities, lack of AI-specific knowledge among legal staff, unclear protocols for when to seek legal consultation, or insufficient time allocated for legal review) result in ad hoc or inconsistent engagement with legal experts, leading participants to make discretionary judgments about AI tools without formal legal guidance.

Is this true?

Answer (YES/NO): NO